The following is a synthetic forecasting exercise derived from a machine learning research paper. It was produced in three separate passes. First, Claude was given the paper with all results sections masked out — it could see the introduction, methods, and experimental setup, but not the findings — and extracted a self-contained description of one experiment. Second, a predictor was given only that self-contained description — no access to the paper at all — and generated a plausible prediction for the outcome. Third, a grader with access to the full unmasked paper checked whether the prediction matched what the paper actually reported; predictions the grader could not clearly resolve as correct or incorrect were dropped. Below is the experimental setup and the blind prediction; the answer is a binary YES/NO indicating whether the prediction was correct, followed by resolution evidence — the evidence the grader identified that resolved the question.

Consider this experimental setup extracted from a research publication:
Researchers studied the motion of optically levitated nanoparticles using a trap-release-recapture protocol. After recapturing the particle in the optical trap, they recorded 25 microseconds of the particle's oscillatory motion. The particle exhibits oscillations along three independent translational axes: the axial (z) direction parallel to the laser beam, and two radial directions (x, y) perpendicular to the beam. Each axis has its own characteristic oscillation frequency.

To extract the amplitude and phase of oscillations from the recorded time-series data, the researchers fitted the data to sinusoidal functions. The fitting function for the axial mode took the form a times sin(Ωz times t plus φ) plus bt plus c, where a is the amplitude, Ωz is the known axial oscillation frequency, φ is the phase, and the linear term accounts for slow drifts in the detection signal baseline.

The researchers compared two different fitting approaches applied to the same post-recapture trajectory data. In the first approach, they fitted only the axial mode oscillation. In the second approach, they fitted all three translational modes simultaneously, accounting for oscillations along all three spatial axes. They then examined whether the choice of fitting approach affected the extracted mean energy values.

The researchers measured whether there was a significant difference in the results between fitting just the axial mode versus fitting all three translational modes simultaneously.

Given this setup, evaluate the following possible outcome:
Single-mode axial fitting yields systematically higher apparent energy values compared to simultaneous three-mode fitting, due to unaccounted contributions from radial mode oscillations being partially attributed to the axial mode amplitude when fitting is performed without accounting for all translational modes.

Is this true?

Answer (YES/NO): NO